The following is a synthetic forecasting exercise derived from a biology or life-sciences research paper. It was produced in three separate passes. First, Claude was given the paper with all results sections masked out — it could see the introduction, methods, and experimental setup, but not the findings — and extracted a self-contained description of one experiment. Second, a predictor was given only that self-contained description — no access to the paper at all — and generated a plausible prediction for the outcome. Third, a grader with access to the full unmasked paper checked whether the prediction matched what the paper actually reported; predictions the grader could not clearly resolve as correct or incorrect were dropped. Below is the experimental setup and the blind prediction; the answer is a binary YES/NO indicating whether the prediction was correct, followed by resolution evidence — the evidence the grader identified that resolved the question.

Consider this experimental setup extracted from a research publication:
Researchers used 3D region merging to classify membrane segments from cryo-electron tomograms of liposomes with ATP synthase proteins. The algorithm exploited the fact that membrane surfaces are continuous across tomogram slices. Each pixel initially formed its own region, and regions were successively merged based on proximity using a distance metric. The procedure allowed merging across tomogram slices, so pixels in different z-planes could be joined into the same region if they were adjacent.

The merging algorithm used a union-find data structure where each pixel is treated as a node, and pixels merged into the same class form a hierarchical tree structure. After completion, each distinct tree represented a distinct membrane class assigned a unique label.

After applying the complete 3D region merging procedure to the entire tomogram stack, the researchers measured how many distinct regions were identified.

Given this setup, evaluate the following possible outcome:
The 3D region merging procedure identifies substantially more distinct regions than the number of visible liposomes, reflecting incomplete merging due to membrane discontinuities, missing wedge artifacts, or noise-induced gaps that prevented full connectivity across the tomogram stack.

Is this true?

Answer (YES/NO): NO